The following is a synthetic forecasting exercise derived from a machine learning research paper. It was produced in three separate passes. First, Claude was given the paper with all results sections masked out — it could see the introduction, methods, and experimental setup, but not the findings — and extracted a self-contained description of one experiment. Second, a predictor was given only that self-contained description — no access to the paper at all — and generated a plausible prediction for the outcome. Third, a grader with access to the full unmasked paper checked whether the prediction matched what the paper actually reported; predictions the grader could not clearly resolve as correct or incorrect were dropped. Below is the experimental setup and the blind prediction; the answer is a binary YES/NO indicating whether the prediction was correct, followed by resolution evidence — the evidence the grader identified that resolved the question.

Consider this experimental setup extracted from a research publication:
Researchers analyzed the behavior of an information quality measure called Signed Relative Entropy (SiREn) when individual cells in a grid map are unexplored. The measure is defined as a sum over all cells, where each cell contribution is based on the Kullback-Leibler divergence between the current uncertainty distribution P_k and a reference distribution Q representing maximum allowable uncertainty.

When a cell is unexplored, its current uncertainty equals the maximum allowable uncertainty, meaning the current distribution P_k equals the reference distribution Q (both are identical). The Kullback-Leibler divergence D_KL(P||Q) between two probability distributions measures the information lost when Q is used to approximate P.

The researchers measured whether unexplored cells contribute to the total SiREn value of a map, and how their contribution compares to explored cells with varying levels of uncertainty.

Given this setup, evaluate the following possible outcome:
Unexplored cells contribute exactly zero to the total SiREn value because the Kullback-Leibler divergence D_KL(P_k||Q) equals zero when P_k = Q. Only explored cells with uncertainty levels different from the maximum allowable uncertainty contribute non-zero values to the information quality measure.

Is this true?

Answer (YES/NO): YES